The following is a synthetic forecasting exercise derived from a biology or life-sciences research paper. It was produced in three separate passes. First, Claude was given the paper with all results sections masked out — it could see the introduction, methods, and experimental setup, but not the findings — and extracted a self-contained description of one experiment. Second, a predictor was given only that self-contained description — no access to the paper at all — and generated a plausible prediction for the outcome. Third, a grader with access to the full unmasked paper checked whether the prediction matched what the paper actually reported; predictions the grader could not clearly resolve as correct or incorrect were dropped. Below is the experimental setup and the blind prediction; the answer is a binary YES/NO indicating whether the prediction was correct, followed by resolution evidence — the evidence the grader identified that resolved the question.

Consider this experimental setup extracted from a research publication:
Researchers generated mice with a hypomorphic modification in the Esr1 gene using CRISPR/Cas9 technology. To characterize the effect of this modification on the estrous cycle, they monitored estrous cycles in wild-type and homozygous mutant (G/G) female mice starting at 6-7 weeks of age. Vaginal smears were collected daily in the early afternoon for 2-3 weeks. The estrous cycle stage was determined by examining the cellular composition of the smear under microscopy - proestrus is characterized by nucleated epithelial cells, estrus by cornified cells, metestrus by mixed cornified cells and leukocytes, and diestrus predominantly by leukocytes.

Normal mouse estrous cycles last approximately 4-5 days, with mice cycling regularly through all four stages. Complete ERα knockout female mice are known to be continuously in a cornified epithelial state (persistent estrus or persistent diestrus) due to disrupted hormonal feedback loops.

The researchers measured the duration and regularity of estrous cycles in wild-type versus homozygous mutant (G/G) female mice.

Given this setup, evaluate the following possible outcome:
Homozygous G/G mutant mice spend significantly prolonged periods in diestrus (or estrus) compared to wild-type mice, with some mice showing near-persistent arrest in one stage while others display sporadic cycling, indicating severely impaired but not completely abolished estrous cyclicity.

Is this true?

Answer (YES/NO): NO